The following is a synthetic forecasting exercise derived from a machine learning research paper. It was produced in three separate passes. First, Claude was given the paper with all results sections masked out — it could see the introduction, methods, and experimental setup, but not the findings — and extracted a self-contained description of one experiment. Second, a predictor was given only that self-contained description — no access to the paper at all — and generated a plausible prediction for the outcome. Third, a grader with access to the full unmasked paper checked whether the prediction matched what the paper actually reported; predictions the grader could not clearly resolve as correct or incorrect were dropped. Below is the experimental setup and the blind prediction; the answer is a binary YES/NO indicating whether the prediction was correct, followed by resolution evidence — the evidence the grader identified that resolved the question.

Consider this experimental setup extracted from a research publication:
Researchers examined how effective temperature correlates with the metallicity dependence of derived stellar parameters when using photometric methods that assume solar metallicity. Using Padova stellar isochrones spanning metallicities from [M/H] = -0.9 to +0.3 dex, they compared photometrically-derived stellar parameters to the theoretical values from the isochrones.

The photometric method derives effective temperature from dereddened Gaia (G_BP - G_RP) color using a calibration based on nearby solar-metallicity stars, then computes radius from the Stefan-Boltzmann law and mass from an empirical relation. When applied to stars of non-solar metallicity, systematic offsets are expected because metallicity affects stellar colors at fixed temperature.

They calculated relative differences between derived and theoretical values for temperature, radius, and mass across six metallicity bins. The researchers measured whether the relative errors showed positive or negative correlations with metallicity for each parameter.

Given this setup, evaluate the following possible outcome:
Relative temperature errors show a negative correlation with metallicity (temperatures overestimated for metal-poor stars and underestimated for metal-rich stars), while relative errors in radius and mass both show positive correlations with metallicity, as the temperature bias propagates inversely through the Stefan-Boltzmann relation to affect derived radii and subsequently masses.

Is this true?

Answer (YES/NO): NO